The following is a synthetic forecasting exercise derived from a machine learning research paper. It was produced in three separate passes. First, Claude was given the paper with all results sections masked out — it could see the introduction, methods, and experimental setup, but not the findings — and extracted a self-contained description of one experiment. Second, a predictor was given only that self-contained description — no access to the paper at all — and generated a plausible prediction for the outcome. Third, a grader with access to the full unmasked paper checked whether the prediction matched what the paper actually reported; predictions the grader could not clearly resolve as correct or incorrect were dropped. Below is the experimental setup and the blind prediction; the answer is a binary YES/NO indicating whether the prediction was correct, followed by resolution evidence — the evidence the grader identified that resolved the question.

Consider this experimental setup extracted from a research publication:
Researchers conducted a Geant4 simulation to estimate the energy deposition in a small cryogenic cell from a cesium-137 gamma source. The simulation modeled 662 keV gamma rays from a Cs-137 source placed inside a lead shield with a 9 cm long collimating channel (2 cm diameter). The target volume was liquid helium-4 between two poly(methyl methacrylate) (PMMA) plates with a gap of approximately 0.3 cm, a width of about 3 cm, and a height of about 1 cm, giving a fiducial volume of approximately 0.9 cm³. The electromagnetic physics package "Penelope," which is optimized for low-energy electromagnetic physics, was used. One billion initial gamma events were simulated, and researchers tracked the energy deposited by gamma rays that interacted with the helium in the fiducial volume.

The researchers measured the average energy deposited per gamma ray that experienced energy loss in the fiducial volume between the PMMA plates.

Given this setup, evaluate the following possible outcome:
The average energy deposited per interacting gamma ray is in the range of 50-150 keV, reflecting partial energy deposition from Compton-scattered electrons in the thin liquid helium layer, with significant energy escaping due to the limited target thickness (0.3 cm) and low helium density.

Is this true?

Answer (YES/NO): YES